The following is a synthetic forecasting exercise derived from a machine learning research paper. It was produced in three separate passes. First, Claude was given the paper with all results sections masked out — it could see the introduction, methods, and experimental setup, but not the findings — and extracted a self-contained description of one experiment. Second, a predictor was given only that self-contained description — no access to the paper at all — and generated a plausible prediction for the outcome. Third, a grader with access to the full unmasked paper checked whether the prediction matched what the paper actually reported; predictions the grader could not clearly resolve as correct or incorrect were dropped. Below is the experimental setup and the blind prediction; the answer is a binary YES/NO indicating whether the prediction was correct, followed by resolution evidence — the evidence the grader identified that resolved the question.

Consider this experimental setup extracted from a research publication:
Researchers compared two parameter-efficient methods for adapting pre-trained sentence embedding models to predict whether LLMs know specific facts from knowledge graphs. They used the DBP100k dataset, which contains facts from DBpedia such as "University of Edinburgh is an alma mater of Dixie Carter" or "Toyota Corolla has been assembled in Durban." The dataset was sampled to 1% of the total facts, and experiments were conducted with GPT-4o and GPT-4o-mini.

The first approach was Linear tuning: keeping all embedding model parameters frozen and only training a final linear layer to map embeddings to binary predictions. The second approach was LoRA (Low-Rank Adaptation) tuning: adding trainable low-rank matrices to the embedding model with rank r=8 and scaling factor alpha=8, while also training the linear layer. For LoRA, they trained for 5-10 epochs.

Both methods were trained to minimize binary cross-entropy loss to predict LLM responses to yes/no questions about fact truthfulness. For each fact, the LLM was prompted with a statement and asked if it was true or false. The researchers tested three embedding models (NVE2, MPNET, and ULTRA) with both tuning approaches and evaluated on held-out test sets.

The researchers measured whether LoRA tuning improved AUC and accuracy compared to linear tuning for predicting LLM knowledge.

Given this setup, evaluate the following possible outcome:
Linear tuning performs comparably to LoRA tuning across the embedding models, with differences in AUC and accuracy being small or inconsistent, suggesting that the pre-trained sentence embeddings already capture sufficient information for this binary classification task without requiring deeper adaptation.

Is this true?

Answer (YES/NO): YES